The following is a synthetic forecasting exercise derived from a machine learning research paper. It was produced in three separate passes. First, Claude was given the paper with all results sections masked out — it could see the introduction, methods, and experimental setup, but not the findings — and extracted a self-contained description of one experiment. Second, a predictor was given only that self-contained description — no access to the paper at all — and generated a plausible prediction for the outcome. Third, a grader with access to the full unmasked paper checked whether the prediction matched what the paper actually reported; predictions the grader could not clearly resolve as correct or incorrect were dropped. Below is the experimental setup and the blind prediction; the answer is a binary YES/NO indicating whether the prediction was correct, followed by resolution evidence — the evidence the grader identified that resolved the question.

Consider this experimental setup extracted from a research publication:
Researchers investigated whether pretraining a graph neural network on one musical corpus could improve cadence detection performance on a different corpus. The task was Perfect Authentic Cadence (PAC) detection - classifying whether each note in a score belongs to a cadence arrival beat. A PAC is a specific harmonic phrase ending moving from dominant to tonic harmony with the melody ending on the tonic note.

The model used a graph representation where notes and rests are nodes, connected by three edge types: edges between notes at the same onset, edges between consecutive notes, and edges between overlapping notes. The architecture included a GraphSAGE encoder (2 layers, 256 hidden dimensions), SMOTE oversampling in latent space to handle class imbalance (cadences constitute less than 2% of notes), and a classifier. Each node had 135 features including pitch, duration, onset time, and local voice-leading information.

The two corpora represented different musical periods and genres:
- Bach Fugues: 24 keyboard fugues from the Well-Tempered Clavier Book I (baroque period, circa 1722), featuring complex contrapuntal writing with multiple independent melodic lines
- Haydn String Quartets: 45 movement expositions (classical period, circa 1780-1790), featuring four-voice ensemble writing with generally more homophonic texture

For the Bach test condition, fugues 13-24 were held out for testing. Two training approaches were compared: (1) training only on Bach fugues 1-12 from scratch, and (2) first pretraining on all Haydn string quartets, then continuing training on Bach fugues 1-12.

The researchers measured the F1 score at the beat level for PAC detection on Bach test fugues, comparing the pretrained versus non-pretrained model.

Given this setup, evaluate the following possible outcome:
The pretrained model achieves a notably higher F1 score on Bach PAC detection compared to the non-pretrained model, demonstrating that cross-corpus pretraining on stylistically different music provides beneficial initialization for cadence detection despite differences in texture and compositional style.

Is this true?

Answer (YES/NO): YES